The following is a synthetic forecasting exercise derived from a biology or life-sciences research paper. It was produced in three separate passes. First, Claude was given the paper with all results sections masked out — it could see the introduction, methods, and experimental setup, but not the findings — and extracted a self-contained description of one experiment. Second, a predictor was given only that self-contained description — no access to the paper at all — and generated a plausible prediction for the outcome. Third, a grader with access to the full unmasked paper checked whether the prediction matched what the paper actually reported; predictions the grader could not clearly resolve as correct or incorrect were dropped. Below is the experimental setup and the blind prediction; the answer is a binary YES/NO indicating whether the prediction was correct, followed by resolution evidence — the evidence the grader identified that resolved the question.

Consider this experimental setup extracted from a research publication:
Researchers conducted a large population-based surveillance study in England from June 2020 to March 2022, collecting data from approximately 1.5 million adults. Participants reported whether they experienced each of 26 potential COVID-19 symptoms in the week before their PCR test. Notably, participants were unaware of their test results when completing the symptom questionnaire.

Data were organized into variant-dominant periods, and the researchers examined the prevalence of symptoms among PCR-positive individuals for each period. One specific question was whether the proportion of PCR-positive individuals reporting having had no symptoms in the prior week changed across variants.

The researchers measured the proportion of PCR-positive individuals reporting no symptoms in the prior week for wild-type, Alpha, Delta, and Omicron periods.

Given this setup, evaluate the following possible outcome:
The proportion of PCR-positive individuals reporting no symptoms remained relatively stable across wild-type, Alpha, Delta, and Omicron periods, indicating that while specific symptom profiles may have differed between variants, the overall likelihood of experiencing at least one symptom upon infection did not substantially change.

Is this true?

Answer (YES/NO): NO